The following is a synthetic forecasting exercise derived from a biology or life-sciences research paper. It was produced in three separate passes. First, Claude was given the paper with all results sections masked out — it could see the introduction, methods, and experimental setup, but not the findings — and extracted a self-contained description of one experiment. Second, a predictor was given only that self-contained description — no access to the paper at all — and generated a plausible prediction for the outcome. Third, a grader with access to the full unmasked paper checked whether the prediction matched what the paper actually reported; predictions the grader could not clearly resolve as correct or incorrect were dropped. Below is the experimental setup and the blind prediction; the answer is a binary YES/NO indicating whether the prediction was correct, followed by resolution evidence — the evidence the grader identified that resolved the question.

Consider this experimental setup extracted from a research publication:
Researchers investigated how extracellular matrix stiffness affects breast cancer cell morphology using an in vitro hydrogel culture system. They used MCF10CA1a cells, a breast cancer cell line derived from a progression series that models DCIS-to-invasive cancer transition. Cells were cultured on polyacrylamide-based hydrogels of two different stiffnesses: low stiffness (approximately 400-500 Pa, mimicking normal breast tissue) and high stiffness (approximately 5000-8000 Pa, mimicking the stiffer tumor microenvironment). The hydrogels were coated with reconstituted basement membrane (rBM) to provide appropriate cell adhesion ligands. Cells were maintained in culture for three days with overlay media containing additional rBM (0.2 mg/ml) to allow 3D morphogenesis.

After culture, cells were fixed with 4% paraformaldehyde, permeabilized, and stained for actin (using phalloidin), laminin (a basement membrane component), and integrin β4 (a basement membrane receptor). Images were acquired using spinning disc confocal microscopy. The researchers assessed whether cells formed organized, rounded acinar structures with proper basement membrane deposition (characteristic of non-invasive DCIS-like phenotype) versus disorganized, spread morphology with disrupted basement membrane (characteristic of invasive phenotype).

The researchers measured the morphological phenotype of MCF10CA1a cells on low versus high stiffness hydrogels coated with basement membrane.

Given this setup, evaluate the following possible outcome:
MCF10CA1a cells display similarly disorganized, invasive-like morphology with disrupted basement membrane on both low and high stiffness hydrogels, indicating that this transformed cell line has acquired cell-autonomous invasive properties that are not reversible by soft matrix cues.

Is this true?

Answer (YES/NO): NO